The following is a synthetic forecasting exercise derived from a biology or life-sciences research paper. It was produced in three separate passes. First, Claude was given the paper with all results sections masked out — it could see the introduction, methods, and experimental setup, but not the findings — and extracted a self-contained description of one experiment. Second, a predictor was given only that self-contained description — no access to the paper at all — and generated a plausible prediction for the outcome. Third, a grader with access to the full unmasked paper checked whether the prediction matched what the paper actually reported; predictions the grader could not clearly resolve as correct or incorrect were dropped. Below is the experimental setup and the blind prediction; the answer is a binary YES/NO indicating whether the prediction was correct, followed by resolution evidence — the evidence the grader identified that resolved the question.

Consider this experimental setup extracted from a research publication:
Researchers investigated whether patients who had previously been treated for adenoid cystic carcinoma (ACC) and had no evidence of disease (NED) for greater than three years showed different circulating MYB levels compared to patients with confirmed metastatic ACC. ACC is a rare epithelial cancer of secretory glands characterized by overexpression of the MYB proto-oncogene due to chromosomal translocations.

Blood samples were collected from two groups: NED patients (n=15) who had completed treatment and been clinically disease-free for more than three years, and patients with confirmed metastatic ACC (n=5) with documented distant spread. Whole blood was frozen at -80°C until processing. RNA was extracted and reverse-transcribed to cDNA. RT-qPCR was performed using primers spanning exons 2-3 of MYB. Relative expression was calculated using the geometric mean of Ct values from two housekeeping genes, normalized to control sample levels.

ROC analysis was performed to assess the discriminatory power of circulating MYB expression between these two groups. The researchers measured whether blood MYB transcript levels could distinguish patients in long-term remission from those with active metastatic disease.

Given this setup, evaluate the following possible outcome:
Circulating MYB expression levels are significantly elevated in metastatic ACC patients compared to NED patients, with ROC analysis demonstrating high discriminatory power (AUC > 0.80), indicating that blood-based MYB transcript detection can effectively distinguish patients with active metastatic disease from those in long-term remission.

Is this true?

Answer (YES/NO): YES